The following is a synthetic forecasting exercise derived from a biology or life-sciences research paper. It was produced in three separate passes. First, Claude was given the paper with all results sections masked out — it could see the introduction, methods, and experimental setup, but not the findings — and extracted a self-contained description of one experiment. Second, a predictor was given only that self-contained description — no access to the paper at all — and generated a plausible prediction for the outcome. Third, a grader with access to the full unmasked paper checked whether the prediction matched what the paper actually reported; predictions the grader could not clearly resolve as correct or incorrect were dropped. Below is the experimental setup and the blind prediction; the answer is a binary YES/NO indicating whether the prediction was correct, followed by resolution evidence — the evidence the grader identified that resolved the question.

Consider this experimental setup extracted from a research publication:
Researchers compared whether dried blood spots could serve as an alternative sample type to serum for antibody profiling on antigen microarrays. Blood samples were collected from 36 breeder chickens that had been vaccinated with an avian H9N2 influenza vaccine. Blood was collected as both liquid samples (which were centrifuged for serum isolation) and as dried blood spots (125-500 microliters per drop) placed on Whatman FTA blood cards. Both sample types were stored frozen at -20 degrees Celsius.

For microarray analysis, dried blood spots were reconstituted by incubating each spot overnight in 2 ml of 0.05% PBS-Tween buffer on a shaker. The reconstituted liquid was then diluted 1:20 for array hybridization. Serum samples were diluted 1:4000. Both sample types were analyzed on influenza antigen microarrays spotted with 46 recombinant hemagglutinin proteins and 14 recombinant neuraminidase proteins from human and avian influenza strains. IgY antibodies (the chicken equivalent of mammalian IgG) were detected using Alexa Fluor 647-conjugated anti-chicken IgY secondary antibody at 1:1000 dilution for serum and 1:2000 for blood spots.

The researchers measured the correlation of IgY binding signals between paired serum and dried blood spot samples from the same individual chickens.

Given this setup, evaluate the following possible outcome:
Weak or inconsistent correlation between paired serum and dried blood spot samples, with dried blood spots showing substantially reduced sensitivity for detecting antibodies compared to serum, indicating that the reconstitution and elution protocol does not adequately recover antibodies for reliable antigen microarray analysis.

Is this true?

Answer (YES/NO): NO